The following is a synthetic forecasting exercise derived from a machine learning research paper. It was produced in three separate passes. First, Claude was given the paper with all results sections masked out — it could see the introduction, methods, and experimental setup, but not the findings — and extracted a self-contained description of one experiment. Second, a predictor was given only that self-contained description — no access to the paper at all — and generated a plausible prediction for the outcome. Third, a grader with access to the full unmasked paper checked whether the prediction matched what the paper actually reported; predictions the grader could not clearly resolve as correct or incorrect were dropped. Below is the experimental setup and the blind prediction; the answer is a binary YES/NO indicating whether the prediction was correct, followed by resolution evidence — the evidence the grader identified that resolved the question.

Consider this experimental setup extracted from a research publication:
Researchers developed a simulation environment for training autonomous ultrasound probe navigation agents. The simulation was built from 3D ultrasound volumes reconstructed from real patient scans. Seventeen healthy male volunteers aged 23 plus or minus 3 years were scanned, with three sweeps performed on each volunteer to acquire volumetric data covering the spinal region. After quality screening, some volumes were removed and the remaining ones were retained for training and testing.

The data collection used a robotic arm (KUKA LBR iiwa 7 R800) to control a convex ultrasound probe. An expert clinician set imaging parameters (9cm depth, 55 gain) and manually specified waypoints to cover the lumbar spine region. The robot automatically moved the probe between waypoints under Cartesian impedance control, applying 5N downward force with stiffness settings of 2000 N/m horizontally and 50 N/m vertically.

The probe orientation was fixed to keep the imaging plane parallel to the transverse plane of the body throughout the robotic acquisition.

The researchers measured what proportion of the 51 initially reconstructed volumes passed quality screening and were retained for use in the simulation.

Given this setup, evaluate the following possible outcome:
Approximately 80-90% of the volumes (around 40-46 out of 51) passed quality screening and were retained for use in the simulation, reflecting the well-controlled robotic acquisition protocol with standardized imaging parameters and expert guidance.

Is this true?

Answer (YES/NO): YES